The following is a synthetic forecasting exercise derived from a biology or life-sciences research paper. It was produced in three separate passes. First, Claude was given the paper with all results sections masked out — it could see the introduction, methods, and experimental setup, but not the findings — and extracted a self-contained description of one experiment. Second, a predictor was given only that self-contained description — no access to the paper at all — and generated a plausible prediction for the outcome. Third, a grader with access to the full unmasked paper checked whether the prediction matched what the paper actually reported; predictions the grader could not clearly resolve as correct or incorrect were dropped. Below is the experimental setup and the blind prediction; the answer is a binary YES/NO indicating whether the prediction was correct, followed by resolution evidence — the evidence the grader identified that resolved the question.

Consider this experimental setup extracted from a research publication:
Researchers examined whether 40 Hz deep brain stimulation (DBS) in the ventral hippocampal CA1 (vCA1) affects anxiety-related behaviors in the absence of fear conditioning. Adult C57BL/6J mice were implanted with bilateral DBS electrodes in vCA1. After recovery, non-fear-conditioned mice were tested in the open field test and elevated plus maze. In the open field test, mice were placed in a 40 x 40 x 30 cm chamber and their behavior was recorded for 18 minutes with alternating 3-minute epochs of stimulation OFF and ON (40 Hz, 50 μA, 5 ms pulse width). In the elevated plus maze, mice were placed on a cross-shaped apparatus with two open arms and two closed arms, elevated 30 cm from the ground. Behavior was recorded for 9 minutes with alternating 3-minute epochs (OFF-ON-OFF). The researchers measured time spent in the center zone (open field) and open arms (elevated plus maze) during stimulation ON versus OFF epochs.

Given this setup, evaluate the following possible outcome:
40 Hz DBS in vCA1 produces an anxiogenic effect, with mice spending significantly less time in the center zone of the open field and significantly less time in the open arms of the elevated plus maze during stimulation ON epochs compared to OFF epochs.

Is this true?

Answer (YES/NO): NO